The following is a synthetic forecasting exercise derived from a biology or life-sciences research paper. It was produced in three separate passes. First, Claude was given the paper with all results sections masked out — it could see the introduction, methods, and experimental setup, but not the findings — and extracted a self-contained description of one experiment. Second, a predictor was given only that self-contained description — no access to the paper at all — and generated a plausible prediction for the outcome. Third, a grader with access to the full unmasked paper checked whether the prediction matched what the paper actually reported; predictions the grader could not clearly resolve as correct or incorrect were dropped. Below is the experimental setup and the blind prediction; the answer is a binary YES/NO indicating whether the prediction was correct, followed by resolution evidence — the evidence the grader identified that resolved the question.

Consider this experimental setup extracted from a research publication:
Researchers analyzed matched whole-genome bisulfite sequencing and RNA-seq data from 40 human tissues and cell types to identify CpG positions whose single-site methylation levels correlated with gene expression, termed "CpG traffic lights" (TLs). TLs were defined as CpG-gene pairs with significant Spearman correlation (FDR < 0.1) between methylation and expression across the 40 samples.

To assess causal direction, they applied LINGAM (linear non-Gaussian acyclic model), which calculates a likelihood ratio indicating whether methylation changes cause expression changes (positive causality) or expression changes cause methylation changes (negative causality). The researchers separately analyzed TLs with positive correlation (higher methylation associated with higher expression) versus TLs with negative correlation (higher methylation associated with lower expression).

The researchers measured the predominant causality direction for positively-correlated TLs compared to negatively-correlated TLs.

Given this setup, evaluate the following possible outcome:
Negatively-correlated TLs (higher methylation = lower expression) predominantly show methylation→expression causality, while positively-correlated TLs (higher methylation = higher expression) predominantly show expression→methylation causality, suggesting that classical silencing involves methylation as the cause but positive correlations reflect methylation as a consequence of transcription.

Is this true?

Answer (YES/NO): NO